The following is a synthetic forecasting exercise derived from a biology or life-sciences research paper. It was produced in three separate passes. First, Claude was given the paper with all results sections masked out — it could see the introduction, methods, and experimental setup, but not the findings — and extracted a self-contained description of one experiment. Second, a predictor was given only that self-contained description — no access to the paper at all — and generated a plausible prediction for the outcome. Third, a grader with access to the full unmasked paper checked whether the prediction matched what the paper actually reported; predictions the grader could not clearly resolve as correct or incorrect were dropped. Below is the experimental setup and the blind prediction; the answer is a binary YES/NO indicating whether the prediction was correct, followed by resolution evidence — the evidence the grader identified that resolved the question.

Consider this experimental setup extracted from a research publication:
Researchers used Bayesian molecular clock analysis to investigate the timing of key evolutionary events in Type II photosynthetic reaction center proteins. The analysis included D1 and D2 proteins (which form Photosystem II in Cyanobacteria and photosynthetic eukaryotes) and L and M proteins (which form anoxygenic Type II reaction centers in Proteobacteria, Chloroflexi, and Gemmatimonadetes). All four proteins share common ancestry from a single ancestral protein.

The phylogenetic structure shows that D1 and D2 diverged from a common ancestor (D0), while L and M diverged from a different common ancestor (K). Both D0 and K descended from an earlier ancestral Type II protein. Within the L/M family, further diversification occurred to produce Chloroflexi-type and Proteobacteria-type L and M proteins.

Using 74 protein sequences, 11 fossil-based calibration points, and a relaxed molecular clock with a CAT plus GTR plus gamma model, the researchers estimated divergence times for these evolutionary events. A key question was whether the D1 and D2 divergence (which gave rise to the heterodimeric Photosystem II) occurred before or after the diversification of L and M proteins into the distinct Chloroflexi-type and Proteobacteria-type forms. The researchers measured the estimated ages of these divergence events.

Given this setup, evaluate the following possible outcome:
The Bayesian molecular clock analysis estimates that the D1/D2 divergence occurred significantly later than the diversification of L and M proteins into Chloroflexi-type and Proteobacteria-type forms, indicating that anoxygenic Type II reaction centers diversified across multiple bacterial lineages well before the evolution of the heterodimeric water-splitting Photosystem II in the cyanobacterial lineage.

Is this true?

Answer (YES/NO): NO